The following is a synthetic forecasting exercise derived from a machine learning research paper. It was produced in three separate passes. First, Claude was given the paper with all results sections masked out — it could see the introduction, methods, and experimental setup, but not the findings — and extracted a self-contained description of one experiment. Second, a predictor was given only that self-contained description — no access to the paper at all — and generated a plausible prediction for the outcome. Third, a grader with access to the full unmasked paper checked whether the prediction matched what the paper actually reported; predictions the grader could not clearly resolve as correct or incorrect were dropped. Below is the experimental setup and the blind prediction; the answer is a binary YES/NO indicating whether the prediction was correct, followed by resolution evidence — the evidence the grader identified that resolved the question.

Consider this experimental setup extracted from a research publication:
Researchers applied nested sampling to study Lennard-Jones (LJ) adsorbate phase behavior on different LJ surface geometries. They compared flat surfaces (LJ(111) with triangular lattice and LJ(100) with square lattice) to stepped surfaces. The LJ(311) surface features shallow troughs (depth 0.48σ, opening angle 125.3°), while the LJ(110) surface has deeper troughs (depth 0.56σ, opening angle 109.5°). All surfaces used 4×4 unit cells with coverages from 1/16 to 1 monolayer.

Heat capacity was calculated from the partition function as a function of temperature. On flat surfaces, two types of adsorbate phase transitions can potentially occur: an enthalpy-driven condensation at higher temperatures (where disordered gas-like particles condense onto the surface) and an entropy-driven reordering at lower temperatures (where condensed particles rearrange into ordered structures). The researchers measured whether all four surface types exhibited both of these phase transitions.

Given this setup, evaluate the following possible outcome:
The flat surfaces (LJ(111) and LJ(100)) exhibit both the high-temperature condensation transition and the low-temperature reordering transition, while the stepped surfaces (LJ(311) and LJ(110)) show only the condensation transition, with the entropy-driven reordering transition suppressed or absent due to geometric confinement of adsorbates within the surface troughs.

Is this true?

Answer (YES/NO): NO